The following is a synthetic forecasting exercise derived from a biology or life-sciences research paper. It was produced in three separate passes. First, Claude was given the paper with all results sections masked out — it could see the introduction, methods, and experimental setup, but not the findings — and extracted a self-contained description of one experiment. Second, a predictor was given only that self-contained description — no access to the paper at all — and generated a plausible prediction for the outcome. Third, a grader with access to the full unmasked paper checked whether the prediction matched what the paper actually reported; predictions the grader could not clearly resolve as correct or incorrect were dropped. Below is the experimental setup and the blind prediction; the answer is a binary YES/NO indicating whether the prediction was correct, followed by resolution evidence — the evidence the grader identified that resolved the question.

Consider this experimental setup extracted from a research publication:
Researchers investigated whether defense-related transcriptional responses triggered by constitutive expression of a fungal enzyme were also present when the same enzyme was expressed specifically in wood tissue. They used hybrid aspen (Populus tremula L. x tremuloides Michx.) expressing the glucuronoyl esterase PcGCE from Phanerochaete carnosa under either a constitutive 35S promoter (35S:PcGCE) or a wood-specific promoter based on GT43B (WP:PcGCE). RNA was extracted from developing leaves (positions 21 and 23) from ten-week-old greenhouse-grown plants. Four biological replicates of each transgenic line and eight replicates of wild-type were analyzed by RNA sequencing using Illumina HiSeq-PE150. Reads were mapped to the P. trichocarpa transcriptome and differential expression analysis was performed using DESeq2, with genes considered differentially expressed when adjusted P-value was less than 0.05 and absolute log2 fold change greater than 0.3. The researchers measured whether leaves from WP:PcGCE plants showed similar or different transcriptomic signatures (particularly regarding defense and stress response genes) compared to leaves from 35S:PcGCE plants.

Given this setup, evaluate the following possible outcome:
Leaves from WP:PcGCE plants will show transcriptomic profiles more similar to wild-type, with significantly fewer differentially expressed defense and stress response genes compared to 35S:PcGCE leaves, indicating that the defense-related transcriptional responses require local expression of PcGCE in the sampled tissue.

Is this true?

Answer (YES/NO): YES